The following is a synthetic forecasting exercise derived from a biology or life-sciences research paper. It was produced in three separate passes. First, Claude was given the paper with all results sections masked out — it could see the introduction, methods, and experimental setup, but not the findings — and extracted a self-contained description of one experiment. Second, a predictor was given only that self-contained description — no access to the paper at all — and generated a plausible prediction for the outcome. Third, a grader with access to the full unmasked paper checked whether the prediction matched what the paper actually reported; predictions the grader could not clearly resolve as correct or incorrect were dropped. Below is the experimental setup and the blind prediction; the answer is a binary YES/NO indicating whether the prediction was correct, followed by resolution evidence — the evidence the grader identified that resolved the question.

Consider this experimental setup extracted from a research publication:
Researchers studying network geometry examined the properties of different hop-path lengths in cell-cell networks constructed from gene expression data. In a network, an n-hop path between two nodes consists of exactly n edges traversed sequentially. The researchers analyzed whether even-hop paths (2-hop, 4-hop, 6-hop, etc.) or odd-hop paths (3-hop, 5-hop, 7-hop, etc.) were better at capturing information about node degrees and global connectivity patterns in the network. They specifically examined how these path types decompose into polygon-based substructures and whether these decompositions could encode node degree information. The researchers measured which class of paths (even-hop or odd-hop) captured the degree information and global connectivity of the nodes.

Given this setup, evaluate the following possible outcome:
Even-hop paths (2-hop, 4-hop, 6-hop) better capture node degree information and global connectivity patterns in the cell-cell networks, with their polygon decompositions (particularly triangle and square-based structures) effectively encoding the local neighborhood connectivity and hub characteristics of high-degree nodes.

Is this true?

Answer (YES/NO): NO